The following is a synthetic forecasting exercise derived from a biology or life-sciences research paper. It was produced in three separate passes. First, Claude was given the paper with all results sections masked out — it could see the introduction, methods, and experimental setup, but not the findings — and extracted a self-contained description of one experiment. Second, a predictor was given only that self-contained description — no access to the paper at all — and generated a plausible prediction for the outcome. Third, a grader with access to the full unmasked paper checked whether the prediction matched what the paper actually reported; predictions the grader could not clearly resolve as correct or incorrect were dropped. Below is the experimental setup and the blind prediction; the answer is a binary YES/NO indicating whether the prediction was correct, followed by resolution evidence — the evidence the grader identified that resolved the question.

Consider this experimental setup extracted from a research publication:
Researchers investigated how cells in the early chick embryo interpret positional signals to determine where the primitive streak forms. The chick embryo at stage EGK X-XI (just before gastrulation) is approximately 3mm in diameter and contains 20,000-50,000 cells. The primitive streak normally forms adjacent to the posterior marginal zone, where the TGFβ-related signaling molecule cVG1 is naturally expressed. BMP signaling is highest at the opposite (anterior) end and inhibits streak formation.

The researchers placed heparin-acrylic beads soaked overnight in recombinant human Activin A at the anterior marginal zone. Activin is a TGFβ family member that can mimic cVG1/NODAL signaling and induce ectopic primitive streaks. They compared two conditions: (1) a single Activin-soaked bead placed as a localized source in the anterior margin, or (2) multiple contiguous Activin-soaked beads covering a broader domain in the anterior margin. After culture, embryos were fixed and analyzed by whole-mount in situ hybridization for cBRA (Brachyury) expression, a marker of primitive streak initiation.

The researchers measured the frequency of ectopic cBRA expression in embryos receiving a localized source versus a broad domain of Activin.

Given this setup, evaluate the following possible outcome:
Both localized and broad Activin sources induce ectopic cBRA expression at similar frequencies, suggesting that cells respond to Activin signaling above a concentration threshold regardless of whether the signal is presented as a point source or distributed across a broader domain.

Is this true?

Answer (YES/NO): NO